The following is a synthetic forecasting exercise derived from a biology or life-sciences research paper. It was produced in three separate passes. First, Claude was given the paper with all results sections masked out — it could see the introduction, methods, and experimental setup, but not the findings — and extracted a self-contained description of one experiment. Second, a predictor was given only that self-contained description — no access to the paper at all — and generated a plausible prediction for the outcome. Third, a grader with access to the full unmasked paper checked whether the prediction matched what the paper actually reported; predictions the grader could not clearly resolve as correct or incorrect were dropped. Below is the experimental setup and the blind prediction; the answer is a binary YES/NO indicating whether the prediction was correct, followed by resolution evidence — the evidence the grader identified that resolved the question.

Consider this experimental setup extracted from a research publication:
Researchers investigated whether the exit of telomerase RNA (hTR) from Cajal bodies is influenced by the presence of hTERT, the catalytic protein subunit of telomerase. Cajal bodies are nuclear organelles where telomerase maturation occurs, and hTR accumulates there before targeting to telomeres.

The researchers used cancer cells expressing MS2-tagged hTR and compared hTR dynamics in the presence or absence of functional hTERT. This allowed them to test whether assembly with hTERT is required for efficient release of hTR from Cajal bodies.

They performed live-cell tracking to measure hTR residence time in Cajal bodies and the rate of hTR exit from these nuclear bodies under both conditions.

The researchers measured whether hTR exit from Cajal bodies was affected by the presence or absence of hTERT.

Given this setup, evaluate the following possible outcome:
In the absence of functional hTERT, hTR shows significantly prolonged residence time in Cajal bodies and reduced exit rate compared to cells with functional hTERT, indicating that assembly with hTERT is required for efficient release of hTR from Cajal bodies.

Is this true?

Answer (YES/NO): YES